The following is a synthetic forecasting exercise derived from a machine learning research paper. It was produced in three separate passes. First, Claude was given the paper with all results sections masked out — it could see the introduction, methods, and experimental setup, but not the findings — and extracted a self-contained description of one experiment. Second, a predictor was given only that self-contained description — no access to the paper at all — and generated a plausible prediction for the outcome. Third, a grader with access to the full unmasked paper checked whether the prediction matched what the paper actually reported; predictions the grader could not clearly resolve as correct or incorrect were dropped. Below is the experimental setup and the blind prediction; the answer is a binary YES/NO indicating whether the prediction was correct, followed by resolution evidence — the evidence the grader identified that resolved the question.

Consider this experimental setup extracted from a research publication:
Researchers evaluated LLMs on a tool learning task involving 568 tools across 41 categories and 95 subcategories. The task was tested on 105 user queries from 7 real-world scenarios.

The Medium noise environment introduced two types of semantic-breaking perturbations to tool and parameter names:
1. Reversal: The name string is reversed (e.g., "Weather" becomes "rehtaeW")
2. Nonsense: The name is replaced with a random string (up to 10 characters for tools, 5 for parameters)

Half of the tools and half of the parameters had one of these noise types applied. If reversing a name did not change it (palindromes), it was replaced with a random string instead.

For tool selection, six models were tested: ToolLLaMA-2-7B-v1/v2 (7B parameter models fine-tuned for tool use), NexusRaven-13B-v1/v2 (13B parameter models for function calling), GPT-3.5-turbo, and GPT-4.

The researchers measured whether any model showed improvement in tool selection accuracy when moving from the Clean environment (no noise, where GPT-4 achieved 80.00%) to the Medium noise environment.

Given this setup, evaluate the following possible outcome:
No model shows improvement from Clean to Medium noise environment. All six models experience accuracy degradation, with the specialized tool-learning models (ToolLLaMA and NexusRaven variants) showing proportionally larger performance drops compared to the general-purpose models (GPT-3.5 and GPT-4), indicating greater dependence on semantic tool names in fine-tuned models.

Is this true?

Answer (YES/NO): NO